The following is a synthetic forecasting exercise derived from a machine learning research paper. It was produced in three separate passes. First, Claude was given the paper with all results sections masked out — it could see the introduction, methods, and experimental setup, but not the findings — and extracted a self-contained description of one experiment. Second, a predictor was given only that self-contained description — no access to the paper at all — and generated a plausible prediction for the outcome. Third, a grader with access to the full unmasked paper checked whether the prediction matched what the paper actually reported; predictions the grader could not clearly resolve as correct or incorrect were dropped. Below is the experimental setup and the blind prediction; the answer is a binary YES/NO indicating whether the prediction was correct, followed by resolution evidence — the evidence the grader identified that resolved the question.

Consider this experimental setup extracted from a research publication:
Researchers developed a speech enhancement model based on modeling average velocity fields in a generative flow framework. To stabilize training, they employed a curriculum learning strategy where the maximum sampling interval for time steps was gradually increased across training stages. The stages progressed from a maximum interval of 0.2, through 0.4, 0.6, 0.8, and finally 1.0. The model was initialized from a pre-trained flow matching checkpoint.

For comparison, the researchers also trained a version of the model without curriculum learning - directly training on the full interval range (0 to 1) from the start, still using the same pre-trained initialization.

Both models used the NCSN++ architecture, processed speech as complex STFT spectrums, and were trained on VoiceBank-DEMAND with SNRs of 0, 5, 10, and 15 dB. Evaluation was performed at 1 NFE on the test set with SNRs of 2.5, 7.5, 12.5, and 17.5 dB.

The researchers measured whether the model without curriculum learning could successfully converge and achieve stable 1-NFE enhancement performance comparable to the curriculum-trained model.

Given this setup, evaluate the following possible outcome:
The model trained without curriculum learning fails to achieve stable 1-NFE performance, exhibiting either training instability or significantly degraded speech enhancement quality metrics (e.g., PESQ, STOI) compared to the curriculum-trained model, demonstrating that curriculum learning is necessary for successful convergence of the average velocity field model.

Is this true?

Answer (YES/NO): YES